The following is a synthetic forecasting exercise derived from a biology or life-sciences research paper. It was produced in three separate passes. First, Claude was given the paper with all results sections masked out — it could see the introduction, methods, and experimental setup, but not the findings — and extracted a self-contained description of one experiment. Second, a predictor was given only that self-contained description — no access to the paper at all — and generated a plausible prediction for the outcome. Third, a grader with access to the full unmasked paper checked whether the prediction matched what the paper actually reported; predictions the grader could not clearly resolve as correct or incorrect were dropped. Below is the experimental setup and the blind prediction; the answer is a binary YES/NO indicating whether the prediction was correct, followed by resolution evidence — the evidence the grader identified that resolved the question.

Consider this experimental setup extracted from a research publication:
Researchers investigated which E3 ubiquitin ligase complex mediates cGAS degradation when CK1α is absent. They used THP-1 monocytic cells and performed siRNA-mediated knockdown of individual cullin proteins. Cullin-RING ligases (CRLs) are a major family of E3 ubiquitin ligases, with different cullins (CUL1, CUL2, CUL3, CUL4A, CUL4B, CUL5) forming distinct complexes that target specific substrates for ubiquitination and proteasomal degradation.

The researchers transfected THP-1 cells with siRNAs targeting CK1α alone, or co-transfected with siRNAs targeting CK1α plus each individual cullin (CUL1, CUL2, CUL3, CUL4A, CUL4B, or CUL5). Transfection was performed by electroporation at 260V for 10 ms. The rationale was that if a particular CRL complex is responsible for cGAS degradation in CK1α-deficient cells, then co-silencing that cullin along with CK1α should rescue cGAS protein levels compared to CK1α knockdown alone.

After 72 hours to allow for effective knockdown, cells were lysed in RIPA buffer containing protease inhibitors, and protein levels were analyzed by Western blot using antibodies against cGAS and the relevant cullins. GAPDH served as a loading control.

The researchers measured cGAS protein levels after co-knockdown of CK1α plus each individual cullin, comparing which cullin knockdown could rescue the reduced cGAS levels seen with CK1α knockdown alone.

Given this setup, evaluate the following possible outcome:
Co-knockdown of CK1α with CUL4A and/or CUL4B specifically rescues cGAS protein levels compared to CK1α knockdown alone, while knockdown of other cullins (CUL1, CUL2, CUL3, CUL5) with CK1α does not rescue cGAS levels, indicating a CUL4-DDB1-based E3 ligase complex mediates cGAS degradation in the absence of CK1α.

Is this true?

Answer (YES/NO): NO